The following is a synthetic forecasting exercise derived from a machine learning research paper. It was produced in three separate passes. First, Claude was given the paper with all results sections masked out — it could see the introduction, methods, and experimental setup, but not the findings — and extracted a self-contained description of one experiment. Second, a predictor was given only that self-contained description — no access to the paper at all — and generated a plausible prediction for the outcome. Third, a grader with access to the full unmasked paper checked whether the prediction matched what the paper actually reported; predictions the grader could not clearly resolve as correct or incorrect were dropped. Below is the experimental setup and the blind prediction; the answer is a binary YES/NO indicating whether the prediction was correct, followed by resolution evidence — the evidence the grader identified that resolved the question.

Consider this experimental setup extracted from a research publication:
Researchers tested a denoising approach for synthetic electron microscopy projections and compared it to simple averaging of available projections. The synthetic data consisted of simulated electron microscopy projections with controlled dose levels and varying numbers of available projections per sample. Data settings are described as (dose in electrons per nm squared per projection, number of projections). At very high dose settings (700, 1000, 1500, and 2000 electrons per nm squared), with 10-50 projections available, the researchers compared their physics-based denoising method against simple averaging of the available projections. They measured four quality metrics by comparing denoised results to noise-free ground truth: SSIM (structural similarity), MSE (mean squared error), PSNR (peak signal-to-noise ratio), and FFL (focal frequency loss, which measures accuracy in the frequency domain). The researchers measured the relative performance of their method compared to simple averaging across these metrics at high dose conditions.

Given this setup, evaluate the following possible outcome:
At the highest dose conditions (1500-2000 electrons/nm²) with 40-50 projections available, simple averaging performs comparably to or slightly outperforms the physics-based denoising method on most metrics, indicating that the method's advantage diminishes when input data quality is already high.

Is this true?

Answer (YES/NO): NO